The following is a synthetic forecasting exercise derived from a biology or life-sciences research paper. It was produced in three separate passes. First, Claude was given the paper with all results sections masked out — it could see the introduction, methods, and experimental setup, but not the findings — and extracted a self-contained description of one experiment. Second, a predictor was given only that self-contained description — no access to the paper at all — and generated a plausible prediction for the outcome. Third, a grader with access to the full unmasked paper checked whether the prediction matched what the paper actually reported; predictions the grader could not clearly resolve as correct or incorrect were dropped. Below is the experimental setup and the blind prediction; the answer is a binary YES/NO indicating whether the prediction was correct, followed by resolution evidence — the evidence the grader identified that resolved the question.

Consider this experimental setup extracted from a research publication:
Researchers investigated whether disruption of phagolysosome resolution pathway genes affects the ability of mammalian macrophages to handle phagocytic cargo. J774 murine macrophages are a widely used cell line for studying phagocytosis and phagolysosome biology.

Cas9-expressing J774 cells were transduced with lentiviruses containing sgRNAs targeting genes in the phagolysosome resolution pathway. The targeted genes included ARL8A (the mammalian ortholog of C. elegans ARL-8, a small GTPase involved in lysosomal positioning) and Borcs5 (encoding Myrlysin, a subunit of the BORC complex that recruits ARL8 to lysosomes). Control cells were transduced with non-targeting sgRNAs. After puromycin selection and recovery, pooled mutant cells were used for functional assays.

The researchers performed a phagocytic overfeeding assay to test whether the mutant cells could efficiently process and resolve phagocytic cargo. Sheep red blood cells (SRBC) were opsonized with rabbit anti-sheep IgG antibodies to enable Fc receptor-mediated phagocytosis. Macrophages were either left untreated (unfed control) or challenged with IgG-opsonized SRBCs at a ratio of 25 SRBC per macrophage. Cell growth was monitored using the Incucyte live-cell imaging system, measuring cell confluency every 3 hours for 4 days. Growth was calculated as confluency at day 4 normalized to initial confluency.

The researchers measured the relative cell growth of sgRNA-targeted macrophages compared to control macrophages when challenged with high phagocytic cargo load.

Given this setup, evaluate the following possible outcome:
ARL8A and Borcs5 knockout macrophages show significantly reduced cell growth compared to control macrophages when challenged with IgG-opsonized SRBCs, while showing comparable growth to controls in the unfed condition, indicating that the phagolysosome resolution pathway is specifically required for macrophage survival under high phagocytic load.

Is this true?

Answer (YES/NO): NO